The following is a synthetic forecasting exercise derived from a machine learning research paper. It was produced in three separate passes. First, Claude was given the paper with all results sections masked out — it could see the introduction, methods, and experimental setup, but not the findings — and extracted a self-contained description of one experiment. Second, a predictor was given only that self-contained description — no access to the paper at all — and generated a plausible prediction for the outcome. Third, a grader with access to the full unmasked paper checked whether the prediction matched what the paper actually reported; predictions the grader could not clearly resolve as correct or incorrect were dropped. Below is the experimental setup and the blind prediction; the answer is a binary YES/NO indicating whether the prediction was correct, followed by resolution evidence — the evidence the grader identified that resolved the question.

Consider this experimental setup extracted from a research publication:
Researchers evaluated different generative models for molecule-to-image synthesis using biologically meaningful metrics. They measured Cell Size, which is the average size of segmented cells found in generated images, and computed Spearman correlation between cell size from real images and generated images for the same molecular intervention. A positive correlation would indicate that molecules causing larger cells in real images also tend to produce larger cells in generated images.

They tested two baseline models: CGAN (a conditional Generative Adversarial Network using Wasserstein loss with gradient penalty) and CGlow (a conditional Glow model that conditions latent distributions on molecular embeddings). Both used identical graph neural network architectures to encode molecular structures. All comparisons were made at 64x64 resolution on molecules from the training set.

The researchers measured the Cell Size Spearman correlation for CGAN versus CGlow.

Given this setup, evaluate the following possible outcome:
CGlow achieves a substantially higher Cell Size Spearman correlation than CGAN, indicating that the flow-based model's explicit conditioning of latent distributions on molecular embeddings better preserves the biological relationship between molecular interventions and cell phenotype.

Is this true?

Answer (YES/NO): YES